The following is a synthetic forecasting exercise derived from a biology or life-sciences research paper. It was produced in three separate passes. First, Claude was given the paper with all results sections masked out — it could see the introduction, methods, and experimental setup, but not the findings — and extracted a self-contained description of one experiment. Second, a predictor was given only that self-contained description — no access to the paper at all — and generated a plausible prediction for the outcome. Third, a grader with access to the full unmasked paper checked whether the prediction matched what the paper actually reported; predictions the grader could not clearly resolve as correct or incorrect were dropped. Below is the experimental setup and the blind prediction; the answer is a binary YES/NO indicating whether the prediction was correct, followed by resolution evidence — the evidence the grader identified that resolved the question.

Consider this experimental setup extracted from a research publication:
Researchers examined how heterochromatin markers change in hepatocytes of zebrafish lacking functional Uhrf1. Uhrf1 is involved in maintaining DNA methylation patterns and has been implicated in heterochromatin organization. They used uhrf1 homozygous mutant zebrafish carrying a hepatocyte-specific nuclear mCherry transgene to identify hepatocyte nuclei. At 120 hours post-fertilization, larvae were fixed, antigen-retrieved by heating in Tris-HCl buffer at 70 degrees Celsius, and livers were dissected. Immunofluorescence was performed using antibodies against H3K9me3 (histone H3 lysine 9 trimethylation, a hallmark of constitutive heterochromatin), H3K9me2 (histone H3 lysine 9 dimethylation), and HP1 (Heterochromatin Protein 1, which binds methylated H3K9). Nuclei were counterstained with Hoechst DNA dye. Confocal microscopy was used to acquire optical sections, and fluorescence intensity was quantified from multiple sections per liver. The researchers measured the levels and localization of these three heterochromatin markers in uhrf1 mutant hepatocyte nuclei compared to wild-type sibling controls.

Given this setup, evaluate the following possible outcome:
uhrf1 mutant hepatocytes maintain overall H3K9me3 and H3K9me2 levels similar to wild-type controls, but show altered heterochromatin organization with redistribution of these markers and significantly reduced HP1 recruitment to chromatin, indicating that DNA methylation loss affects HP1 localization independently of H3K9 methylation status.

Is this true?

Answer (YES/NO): NO